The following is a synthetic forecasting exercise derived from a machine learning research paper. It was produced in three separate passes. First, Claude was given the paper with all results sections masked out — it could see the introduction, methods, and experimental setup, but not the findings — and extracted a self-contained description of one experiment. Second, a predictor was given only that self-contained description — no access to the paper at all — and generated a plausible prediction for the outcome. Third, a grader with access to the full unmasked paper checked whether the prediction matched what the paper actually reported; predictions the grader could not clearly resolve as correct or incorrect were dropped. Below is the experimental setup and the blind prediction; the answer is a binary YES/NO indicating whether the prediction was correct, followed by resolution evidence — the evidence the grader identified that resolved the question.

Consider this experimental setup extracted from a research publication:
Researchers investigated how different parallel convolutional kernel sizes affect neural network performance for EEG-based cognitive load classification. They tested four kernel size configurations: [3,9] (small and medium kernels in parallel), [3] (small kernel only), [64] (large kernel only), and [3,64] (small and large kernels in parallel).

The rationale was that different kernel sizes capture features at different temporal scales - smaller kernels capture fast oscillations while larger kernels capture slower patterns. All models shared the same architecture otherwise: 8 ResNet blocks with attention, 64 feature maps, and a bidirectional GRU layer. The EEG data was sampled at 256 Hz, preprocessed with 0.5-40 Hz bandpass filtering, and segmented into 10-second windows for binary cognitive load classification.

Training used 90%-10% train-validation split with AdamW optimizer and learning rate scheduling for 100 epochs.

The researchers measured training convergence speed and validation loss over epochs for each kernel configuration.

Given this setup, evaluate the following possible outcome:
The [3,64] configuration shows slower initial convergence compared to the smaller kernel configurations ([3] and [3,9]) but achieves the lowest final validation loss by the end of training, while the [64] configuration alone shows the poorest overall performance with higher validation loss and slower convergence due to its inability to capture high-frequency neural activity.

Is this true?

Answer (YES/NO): NO